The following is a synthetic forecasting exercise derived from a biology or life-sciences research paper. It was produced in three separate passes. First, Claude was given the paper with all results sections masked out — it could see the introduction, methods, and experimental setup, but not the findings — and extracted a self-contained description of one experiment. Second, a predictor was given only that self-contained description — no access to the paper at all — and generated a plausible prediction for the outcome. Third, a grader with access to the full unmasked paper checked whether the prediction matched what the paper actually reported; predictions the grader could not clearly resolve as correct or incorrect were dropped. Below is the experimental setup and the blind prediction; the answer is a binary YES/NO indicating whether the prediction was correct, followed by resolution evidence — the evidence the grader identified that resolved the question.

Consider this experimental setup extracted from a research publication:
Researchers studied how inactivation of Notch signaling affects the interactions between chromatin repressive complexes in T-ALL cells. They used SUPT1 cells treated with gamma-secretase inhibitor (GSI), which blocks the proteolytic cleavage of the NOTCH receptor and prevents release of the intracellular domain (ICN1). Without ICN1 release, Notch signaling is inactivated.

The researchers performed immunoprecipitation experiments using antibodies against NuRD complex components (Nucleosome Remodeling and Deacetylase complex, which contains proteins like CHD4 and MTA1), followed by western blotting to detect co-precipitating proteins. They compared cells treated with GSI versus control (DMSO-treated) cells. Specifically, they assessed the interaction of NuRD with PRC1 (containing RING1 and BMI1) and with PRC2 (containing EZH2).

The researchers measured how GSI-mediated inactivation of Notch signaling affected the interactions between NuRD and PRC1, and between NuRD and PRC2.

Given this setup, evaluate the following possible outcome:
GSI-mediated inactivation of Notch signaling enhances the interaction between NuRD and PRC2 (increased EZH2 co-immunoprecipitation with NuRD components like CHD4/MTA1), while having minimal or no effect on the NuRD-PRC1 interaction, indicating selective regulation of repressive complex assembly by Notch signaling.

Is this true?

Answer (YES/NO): NO